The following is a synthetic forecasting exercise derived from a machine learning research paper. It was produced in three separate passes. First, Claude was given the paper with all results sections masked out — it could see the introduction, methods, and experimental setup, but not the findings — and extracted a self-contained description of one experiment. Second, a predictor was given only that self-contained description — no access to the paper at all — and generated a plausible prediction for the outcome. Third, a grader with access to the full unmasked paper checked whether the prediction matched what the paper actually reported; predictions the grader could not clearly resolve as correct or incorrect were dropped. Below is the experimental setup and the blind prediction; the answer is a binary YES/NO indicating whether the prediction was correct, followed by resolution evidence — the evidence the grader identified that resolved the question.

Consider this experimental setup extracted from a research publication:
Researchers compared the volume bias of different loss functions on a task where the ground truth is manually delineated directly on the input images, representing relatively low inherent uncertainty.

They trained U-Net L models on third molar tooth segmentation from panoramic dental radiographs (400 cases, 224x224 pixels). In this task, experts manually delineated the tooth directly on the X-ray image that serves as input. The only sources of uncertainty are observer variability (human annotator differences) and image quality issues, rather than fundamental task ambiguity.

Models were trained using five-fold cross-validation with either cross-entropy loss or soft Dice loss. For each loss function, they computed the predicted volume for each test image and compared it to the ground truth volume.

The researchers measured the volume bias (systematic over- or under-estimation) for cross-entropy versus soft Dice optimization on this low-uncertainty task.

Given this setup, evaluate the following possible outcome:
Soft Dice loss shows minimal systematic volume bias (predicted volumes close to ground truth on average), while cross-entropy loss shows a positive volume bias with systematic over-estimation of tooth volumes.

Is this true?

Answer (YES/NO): NO